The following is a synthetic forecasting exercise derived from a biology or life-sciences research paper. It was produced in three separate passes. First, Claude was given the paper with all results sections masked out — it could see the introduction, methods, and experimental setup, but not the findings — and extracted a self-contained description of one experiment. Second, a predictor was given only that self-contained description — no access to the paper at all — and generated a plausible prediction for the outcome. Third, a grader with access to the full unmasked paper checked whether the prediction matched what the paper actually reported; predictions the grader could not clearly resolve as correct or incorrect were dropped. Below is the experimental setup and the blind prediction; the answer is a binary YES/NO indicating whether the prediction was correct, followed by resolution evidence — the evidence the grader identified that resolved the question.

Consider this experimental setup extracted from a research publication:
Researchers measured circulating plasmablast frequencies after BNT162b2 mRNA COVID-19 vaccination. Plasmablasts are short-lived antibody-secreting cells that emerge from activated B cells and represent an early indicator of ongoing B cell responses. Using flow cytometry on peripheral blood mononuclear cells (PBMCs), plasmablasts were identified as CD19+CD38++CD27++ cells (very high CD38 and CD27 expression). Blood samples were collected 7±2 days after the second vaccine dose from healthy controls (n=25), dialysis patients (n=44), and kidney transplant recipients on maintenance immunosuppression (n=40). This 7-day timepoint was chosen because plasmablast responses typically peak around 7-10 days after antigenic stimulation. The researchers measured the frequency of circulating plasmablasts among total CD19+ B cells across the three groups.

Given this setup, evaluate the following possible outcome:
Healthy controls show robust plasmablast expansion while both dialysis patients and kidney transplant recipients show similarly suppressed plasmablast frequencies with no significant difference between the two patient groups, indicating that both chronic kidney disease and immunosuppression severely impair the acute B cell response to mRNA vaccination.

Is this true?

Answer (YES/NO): NO